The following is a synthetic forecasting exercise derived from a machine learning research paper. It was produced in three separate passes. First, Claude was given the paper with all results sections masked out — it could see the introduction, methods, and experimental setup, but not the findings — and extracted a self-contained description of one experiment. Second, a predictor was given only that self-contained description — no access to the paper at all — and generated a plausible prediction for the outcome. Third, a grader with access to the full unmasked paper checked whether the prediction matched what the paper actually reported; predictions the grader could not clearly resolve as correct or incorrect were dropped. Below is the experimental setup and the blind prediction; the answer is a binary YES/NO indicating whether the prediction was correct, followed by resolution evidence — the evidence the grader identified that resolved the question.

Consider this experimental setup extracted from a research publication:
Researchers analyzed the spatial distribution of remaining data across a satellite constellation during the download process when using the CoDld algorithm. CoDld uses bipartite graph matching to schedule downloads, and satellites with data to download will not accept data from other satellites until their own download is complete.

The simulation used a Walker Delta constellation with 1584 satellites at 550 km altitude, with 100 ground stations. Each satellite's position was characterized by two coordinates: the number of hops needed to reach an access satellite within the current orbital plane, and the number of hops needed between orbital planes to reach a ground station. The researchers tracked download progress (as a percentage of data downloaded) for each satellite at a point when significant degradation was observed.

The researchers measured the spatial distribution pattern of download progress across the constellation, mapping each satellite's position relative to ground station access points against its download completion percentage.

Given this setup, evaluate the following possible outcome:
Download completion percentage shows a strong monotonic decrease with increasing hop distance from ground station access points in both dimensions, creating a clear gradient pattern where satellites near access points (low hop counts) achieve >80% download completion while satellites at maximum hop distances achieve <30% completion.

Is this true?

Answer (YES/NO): NO